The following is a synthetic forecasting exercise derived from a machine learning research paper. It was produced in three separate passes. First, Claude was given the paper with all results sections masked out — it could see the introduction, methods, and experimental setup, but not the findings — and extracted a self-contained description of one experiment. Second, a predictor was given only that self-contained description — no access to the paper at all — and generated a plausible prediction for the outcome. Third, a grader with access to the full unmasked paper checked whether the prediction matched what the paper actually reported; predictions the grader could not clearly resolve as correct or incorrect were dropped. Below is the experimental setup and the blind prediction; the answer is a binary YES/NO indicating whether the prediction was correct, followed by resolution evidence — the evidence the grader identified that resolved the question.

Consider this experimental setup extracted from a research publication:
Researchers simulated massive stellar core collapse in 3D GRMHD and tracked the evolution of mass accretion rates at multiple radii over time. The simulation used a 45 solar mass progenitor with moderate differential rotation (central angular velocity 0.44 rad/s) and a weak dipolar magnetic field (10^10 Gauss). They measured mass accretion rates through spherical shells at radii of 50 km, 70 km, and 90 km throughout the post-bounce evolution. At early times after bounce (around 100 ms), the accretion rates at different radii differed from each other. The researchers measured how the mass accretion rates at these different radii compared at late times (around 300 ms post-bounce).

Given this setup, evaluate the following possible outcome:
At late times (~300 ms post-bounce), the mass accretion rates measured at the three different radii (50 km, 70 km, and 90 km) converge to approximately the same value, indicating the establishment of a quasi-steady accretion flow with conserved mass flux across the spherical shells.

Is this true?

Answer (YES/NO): YES